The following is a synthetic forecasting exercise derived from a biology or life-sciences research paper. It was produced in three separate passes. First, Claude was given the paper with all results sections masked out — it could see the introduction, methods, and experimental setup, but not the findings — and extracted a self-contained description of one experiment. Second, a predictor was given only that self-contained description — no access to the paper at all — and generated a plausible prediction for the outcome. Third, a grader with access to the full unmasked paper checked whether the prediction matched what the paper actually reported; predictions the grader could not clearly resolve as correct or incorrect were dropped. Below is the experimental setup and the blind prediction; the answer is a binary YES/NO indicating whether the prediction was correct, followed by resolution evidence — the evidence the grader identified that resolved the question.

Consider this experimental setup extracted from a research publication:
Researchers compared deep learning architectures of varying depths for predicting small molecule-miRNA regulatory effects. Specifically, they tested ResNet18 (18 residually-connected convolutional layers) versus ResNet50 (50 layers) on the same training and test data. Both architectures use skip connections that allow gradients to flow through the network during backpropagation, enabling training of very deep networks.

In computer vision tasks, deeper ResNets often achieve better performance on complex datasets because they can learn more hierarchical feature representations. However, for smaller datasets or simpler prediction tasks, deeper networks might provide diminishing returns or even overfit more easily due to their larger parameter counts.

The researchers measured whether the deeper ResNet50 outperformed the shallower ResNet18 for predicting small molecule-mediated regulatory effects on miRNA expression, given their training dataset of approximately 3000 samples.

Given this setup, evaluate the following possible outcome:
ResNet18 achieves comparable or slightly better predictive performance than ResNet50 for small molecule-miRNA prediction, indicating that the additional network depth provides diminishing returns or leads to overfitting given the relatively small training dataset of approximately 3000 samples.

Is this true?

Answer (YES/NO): YES